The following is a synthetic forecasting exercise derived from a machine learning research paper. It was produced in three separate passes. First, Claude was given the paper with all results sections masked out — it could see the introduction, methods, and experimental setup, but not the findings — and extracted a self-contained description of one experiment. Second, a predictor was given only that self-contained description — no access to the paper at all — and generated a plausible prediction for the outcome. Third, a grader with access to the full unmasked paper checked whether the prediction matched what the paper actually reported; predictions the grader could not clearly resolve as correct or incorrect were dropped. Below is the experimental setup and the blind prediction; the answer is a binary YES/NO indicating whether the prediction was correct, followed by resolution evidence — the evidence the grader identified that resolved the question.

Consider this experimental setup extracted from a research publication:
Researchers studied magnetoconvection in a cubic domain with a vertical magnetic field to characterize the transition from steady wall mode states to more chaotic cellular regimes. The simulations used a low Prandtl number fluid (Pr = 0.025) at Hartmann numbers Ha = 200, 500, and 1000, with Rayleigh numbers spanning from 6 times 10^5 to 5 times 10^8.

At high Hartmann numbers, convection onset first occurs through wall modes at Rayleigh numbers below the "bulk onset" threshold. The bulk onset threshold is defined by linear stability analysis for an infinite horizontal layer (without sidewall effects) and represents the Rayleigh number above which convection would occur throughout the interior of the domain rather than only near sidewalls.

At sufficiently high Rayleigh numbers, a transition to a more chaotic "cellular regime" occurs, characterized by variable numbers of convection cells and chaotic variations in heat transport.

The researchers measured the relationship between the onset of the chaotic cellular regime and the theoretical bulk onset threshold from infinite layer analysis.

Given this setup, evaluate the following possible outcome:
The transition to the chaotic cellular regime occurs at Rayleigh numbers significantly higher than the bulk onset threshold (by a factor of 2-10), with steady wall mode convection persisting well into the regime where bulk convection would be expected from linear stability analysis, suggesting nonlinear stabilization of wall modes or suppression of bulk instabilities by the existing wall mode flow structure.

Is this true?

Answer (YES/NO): NO